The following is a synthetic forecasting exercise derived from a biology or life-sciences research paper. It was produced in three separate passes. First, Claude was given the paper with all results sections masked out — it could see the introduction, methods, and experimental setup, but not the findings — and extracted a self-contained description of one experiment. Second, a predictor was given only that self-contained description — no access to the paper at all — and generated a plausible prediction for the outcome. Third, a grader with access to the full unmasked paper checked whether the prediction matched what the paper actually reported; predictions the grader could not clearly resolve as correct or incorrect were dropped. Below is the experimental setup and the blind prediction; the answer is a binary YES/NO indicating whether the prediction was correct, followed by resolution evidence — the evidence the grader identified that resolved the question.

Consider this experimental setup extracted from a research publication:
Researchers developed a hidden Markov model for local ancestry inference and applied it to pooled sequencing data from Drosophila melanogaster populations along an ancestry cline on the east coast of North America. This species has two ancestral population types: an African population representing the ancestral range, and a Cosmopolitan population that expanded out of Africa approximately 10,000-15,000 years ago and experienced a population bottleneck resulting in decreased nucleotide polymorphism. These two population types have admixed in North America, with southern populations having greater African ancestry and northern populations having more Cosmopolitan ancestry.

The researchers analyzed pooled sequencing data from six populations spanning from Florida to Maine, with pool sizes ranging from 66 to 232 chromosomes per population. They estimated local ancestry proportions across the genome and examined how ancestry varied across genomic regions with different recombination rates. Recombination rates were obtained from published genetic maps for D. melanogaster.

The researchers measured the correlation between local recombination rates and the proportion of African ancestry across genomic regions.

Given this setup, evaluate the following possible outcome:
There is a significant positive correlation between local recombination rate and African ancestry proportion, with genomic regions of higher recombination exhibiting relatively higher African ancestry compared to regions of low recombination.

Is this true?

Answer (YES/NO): NO